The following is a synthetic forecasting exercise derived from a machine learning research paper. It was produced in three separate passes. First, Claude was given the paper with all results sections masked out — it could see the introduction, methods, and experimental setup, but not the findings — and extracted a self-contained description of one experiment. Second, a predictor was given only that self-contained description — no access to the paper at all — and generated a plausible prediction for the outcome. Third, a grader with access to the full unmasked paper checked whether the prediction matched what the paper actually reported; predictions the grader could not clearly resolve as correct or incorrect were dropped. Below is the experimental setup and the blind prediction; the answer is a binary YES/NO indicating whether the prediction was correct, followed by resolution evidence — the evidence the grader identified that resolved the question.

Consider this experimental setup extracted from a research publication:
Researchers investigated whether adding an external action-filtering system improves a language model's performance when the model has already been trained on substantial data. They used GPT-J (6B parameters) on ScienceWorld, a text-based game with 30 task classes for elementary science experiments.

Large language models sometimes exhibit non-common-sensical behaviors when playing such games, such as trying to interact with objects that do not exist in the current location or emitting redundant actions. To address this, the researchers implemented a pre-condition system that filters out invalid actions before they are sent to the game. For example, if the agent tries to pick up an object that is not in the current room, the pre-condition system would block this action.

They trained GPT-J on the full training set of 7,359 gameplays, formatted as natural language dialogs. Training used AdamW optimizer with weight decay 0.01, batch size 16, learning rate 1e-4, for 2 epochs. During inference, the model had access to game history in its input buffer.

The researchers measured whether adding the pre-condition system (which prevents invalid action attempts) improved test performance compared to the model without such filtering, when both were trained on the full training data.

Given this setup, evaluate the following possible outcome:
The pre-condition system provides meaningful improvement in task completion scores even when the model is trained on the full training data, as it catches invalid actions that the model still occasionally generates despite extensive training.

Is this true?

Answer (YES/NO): NO